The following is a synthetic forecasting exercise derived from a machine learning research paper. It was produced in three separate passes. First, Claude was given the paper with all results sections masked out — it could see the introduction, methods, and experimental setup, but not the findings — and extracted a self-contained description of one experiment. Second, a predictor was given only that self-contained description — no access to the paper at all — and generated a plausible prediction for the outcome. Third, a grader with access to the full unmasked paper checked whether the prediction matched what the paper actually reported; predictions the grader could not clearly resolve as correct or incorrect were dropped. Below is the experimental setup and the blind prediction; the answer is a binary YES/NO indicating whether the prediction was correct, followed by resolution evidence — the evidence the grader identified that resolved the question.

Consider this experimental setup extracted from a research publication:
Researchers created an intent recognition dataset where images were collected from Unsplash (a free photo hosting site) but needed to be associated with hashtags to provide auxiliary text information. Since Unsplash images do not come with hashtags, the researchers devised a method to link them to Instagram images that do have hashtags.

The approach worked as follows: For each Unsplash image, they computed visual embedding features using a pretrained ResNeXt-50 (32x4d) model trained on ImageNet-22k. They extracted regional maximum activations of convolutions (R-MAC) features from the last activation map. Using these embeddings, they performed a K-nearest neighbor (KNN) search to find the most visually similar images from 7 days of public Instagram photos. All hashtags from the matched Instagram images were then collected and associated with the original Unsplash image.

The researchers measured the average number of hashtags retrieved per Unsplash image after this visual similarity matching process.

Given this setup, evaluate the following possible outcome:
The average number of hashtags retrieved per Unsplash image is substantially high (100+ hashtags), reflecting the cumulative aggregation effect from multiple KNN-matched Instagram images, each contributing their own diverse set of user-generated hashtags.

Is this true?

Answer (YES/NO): YES